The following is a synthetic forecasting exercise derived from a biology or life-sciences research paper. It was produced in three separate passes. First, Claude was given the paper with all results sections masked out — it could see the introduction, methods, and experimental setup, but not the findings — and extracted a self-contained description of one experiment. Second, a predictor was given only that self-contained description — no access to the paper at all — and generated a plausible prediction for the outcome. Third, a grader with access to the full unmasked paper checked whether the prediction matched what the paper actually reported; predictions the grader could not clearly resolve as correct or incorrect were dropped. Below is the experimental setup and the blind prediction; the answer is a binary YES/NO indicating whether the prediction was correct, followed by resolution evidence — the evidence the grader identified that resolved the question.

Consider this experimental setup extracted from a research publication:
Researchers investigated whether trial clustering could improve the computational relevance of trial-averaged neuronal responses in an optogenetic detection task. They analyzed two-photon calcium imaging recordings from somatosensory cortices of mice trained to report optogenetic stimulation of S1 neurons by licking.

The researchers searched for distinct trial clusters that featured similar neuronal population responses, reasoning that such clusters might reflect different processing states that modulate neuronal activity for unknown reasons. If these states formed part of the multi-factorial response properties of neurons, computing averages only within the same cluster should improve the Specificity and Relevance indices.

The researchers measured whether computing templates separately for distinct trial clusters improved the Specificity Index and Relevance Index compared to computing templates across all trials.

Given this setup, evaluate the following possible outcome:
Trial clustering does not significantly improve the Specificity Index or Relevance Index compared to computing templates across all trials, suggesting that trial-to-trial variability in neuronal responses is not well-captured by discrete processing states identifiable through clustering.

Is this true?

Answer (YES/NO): YES